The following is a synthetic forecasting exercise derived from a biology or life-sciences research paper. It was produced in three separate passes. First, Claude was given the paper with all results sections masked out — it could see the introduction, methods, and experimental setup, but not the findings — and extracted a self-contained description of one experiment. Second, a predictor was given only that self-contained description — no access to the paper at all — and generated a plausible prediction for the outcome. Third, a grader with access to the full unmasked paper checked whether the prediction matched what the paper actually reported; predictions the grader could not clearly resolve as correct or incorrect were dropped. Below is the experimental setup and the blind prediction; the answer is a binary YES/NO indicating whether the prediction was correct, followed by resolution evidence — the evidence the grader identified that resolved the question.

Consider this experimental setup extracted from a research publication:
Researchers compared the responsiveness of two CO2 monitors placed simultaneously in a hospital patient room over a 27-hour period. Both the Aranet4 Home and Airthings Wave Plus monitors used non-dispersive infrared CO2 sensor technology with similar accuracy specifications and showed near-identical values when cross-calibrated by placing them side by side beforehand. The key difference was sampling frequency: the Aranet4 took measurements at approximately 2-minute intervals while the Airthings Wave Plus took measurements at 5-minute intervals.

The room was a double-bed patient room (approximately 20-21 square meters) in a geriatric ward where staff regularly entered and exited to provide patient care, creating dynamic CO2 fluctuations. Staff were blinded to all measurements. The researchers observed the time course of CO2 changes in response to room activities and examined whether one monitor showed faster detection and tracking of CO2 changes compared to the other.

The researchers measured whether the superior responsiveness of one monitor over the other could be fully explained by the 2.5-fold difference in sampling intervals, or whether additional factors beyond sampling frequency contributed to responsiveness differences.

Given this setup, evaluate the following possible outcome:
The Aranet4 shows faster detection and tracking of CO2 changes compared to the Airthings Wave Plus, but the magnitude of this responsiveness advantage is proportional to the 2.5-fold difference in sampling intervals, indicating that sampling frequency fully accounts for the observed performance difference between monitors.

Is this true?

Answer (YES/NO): NO